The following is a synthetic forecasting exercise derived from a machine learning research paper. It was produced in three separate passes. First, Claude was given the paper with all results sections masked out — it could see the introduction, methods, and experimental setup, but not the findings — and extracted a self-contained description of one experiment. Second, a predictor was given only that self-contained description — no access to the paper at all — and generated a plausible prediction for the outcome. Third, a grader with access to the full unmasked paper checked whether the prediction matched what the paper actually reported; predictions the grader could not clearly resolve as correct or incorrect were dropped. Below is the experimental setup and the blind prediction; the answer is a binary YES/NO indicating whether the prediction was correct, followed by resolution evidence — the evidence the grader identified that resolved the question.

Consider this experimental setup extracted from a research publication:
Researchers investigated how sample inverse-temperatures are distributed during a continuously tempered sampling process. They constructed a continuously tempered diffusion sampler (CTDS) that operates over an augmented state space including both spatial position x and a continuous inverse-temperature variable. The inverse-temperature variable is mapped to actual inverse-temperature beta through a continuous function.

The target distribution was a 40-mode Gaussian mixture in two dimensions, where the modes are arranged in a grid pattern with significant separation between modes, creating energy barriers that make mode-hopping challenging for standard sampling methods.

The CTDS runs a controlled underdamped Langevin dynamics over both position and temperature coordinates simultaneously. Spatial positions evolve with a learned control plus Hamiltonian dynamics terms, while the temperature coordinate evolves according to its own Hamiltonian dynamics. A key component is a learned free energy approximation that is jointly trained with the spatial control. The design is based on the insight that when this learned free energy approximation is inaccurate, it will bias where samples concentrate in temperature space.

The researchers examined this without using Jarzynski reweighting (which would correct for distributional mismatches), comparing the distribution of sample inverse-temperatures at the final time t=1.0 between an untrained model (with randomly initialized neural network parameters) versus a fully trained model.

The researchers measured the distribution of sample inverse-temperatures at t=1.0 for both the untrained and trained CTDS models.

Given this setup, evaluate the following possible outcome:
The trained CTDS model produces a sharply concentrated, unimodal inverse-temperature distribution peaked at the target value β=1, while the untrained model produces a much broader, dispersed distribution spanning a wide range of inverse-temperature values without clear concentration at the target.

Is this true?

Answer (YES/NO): NO